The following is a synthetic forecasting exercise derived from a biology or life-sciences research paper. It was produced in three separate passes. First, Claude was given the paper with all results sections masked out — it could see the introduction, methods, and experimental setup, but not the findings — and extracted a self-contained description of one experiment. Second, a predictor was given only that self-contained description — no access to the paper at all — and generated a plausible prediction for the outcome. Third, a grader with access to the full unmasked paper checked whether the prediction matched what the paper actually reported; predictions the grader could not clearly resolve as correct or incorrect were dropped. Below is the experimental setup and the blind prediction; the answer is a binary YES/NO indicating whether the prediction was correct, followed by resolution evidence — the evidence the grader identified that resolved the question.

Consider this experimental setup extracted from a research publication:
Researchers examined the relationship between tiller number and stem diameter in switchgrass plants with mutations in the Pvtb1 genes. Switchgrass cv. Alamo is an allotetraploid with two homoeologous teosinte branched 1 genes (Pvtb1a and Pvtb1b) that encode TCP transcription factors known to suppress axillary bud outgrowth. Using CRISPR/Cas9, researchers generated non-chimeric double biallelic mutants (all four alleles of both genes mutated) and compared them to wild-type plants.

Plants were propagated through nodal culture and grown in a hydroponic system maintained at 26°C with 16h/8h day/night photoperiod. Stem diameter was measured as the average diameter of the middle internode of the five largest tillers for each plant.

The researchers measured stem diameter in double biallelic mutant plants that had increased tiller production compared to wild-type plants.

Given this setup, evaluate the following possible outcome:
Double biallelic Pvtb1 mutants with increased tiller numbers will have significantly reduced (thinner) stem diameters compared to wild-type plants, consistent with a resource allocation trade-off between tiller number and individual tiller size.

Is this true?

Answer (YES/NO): YES